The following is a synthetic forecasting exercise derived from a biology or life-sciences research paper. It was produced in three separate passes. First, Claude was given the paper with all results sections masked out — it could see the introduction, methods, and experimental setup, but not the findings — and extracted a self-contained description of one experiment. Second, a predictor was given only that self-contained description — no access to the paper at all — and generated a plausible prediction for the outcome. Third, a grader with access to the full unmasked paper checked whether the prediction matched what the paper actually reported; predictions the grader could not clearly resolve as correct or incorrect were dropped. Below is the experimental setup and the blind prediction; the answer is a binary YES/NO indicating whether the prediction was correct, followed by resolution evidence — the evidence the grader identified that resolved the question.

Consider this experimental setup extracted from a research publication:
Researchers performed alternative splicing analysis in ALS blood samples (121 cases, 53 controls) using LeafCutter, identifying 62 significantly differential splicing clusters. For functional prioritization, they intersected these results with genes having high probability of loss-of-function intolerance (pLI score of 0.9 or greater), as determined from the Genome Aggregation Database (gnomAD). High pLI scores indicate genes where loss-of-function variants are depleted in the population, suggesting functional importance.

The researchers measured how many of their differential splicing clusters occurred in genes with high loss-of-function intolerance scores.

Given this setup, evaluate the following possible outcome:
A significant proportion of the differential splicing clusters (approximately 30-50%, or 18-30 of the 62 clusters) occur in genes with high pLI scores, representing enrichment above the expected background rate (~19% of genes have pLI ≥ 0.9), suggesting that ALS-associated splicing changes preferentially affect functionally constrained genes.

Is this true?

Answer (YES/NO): NO